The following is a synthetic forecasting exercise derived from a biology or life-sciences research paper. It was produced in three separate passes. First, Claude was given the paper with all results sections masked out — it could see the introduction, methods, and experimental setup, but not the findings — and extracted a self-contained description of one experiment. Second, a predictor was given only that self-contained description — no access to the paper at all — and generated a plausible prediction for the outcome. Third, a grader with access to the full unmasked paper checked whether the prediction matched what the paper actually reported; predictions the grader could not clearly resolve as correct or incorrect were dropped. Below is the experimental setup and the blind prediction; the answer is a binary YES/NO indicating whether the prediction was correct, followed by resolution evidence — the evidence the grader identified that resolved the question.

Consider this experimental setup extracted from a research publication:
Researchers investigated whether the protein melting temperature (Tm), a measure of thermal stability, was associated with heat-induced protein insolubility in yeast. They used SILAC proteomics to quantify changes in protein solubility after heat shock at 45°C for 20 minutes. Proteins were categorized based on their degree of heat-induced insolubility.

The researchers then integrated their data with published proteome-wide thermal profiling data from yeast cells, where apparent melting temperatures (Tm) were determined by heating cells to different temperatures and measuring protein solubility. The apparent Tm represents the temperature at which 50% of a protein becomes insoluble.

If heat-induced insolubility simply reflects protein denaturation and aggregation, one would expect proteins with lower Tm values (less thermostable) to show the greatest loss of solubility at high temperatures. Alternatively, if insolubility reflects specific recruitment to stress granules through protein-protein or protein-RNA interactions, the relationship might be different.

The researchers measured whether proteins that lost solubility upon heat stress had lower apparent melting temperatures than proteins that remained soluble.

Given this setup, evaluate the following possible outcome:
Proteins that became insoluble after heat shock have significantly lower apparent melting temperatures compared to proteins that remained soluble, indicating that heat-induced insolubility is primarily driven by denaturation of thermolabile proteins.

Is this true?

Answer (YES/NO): NO